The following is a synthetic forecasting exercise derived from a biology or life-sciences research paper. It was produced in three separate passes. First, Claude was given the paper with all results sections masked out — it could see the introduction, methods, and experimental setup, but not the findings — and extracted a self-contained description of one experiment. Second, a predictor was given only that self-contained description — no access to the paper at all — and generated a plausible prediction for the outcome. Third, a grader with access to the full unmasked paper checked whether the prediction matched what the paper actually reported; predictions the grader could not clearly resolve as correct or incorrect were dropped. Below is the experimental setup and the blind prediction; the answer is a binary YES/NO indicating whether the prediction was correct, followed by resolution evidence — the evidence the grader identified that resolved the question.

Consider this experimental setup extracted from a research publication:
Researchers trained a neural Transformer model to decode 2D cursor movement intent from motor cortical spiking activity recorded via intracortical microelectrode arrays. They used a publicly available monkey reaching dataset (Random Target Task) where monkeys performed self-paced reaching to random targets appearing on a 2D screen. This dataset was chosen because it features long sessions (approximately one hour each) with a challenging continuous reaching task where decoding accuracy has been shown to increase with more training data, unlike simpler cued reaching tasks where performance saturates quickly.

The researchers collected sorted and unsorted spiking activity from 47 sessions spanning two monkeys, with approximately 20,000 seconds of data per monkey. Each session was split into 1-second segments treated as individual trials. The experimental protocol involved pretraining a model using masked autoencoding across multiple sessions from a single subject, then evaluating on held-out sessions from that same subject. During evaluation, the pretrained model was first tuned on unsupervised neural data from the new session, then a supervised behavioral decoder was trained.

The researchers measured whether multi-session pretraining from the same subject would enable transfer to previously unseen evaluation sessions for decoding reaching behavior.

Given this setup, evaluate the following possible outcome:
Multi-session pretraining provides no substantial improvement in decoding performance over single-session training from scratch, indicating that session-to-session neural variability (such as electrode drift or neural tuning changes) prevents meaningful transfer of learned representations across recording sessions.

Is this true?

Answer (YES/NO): NO